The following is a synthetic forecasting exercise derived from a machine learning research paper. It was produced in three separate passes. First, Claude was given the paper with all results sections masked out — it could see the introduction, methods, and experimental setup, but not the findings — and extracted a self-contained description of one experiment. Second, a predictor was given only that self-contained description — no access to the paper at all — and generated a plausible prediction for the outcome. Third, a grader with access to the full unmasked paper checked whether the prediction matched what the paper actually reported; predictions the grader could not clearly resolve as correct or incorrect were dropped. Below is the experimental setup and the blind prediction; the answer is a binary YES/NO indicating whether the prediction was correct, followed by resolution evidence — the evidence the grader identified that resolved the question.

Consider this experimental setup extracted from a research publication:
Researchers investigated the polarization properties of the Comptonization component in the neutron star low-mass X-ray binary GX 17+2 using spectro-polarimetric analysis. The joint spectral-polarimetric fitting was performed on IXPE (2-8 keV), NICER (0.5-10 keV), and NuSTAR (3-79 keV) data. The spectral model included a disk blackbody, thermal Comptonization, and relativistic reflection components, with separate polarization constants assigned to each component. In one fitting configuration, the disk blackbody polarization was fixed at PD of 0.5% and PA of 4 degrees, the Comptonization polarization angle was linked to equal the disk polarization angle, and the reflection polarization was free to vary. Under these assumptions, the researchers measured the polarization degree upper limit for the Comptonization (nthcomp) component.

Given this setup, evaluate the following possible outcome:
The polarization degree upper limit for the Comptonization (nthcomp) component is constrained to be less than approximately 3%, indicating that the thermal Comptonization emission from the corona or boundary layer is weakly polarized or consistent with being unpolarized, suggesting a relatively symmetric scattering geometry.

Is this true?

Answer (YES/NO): NO